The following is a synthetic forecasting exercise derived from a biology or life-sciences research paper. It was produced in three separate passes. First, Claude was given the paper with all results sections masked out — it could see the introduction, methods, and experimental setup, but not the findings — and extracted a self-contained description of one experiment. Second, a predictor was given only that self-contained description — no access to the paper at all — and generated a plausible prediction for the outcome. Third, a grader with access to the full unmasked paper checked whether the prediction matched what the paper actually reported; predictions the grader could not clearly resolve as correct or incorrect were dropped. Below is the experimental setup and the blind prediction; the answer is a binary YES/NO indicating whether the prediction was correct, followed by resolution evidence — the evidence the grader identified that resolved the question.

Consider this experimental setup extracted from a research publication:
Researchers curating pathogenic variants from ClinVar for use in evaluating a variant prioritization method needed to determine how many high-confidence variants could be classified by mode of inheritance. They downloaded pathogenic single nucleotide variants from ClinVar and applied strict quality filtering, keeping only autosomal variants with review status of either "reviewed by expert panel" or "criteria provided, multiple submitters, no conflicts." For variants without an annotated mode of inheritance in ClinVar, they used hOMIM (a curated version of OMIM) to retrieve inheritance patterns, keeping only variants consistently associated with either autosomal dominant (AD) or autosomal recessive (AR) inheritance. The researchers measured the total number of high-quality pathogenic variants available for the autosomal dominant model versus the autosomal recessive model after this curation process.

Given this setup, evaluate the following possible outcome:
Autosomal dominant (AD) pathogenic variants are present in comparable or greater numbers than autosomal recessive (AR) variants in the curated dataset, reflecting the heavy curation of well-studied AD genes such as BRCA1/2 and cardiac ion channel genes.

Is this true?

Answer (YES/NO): YES